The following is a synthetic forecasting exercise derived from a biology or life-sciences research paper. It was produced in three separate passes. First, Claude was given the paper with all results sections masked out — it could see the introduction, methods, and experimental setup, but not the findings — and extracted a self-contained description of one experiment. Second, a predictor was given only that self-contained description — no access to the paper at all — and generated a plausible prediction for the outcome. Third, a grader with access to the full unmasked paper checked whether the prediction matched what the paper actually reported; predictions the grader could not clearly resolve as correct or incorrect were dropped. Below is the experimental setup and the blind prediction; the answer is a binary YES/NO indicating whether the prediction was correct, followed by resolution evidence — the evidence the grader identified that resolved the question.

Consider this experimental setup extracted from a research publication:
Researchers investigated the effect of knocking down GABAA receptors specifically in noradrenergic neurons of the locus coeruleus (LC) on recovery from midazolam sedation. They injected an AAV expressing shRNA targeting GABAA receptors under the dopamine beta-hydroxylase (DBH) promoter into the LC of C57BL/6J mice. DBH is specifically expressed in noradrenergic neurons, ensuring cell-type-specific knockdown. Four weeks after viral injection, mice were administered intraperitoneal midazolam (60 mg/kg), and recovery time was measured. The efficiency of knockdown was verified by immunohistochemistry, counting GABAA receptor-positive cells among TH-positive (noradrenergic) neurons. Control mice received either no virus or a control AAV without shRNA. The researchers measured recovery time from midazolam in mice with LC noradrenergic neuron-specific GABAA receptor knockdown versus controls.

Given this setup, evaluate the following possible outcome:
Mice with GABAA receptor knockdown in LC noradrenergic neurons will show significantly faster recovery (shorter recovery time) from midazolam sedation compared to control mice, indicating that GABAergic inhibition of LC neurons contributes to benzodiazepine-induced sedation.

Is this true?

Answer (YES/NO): NO